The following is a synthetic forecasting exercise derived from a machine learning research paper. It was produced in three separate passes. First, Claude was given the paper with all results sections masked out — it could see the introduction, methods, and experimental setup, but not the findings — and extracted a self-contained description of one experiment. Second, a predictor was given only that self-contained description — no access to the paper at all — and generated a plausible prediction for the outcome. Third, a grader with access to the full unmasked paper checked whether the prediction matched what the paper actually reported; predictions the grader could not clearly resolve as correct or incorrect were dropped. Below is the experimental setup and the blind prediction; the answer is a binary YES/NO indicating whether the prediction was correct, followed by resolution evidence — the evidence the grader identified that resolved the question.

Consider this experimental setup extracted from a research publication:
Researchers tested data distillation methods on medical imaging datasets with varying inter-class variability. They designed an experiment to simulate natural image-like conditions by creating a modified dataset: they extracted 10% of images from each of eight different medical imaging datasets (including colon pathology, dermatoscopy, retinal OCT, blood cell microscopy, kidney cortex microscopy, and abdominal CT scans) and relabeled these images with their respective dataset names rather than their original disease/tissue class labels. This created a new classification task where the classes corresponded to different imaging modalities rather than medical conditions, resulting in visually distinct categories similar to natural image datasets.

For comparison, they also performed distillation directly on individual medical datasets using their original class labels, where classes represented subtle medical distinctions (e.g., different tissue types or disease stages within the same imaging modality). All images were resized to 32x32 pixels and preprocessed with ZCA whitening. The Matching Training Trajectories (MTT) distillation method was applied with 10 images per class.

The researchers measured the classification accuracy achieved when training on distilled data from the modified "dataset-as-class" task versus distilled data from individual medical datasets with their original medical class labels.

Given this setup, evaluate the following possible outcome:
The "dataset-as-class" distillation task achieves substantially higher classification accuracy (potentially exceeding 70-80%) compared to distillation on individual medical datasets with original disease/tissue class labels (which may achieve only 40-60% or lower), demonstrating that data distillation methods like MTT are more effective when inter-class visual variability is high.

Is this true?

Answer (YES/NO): NO